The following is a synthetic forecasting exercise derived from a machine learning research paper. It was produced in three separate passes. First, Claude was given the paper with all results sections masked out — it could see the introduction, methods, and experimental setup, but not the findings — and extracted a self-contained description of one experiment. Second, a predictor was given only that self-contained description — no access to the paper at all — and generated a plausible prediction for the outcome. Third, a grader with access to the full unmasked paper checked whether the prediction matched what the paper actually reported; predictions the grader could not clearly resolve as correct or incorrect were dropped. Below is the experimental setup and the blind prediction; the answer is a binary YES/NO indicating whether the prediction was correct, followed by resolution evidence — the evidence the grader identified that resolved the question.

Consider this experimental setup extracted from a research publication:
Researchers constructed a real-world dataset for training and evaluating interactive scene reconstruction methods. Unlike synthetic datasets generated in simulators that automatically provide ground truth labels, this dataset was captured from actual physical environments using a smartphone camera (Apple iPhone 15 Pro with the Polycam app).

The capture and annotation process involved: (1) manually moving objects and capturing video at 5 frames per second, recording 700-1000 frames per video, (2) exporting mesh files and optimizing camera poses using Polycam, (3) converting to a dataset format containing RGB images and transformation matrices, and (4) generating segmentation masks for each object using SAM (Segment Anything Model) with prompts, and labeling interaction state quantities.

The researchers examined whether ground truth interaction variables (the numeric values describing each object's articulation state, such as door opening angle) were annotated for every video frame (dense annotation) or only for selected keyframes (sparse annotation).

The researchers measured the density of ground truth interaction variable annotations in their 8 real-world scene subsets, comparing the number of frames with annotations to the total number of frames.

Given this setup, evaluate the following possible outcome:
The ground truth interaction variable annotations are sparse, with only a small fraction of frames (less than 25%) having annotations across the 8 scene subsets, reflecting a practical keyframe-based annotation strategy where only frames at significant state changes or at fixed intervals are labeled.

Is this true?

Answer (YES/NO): NO